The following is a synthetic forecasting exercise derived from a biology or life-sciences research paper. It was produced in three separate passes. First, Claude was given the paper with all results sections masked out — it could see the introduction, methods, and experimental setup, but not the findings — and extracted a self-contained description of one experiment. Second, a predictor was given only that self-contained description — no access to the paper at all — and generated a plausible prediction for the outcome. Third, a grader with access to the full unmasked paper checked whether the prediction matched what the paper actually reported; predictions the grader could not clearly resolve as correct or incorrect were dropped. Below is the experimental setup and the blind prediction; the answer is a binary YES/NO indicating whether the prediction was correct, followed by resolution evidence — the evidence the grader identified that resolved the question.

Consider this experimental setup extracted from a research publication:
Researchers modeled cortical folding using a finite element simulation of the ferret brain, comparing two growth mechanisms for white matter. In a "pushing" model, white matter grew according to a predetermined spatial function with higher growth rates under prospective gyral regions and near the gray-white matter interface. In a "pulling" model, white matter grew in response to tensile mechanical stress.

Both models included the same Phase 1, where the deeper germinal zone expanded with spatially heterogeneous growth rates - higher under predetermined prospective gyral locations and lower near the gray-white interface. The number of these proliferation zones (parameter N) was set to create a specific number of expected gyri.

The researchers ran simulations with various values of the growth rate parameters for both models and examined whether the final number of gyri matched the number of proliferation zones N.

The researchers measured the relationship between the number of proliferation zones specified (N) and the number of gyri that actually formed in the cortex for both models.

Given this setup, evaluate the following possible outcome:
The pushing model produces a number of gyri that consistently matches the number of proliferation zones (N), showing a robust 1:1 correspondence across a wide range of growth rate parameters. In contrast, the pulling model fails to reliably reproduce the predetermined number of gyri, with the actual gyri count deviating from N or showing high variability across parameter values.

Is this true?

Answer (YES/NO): NO